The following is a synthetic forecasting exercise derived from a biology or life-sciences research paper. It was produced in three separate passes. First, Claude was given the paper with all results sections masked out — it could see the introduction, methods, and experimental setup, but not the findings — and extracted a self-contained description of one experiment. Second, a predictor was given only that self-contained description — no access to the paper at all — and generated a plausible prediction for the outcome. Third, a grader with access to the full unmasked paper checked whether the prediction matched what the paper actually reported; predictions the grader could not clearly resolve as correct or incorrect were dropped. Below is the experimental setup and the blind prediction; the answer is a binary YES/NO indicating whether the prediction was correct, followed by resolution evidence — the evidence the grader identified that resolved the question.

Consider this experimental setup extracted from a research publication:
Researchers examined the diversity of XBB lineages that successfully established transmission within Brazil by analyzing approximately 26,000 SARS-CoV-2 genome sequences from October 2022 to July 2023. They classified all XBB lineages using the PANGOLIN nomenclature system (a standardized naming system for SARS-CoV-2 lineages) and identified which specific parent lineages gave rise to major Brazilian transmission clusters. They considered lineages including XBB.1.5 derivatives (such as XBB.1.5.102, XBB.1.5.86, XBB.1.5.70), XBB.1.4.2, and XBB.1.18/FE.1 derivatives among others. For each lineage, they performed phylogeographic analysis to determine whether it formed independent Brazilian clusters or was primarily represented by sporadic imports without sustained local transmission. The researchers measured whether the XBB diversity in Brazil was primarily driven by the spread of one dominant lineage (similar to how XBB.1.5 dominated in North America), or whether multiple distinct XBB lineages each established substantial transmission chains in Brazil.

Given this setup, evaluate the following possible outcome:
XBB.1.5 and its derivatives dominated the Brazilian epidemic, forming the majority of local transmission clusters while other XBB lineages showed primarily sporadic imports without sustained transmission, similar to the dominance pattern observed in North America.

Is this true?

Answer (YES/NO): NO